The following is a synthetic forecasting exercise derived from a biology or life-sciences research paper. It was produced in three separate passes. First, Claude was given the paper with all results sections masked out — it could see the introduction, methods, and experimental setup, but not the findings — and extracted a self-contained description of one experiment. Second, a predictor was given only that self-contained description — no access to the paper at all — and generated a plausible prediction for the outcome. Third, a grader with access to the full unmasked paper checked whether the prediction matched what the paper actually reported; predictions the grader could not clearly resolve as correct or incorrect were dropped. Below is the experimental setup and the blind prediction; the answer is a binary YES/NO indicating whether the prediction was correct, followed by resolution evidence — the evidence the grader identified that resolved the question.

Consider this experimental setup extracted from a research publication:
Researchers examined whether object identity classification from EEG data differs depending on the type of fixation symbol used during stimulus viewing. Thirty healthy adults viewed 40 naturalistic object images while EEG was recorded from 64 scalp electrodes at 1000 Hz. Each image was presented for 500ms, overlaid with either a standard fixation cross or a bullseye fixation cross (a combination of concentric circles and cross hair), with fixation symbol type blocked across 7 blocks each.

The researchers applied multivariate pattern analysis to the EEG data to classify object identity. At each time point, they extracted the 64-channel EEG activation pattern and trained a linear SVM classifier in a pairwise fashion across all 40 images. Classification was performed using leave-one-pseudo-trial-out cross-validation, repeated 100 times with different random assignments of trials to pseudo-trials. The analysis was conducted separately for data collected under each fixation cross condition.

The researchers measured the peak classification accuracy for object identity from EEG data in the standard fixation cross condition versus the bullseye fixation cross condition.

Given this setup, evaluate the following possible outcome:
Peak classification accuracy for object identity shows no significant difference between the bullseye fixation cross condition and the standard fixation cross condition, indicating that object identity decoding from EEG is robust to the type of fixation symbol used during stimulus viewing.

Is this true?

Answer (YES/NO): NO